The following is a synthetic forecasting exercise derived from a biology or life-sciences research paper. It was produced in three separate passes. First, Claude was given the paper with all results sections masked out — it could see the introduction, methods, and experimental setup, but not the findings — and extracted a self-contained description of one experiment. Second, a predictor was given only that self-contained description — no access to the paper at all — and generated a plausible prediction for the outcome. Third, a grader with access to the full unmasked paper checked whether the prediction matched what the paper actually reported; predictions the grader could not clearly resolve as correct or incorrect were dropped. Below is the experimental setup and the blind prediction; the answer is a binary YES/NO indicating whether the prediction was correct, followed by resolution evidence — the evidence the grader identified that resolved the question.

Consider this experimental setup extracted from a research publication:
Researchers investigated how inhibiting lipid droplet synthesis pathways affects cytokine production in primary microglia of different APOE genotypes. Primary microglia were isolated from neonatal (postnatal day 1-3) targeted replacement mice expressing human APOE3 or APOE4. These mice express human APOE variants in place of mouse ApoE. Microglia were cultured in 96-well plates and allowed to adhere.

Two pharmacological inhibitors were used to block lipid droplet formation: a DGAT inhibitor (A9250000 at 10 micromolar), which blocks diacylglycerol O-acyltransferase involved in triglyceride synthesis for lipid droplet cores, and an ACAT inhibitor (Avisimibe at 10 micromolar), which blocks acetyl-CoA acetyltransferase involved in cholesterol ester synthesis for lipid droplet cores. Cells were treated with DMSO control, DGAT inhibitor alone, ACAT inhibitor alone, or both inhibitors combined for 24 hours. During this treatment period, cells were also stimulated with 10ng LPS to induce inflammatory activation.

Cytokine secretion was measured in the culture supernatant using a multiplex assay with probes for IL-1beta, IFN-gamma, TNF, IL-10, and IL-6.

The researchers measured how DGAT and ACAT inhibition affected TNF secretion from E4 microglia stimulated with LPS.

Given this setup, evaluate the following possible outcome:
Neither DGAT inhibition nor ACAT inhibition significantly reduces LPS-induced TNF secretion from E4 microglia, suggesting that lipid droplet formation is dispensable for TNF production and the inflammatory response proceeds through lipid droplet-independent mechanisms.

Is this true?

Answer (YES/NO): YES